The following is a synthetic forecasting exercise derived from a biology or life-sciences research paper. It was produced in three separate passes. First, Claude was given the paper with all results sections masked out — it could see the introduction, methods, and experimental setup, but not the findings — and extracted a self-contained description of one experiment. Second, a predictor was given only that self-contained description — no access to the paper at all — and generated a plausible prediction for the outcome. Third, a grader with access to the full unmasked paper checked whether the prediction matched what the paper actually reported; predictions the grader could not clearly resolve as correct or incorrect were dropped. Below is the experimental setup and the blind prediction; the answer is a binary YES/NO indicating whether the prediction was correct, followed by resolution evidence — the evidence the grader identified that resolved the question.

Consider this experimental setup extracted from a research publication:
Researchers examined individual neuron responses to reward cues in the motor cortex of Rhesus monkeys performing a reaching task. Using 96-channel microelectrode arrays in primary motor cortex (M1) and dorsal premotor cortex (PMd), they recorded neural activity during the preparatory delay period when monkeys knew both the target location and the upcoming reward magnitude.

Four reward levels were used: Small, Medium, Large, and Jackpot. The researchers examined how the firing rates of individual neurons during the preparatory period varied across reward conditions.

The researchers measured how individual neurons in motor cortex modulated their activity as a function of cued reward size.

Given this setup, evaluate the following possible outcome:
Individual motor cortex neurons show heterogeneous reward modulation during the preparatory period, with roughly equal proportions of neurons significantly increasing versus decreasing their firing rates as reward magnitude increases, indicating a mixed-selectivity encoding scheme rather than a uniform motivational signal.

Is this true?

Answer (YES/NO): NO